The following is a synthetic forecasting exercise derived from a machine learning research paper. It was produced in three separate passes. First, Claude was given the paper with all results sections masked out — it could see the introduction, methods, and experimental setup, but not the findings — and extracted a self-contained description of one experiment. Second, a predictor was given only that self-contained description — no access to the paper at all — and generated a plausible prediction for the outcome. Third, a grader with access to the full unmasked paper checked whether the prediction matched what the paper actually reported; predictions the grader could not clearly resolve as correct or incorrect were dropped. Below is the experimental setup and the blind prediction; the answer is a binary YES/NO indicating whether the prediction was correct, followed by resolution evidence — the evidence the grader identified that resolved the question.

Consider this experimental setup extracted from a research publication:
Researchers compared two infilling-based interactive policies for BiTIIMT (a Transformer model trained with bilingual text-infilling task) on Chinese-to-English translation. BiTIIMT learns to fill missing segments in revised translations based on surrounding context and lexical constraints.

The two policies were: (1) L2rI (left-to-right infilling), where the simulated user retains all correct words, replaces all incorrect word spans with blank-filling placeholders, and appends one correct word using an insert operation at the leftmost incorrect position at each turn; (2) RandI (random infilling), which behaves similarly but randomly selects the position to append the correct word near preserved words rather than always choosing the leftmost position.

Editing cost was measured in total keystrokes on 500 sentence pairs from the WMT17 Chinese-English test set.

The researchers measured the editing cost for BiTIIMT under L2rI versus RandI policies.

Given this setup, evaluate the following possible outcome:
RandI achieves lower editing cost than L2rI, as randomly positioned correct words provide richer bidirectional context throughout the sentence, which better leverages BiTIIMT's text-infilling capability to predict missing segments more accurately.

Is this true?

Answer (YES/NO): YES